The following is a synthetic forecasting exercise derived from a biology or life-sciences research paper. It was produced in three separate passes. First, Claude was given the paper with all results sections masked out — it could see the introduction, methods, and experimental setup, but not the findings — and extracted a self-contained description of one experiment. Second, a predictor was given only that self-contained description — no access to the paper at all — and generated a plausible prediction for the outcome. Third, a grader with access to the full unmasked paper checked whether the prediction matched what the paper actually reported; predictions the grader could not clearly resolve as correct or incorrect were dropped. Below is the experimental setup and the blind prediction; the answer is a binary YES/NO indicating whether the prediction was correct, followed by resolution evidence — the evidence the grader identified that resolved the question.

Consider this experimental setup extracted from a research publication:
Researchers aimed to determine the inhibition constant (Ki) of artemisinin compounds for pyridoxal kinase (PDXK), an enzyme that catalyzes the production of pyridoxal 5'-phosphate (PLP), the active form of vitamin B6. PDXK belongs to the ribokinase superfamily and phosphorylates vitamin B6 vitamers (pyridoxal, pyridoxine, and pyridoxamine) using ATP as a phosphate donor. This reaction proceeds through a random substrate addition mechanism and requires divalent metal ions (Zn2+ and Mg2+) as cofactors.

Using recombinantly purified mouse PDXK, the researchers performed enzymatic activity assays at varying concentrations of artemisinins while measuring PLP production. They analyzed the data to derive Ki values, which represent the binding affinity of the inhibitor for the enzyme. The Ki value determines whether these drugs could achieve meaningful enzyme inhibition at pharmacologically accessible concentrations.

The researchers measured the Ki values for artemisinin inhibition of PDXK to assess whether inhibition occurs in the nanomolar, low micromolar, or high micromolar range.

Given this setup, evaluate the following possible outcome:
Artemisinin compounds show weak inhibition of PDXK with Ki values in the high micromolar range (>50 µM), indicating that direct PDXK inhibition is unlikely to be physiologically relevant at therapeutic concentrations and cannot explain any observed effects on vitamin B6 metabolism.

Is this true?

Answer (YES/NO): NO